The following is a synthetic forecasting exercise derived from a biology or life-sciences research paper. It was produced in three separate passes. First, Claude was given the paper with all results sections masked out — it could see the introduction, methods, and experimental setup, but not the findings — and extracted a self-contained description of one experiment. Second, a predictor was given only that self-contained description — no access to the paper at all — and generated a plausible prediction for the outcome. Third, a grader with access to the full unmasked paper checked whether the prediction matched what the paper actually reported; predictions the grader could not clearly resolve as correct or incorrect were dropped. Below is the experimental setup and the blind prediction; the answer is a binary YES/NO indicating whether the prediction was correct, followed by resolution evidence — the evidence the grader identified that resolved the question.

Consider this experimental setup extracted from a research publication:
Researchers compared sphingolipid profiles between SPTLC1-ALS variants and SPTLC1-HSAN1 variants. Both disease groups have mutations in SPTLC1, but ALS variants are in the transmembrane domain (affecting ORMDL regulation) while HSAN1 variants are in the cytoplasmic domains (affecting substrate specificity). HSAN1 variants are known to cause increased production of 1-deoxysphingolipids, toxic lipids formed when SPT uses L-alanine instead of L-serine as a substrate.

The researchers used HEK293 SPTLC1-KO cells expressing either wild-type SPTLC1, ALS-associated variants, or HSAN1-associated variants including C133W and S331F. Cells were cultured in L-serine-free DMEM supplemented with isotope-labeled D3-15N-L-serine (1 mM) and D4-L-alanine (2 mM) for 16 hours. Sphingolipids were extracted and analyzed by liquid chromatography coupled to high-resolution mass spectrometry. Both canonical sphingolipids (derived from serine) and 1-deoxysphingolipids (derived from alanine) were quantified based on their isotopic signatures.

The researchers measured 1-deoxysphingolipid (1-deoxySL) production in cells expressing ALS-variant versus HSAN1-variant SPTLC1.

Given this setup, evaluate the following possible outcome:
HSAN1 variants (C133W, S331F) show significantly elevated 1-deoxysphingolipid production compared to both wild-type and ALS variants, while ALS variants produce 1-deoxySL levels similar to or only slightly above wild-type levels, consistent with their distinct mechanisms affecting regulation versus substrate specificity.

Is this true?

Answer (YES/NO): YES